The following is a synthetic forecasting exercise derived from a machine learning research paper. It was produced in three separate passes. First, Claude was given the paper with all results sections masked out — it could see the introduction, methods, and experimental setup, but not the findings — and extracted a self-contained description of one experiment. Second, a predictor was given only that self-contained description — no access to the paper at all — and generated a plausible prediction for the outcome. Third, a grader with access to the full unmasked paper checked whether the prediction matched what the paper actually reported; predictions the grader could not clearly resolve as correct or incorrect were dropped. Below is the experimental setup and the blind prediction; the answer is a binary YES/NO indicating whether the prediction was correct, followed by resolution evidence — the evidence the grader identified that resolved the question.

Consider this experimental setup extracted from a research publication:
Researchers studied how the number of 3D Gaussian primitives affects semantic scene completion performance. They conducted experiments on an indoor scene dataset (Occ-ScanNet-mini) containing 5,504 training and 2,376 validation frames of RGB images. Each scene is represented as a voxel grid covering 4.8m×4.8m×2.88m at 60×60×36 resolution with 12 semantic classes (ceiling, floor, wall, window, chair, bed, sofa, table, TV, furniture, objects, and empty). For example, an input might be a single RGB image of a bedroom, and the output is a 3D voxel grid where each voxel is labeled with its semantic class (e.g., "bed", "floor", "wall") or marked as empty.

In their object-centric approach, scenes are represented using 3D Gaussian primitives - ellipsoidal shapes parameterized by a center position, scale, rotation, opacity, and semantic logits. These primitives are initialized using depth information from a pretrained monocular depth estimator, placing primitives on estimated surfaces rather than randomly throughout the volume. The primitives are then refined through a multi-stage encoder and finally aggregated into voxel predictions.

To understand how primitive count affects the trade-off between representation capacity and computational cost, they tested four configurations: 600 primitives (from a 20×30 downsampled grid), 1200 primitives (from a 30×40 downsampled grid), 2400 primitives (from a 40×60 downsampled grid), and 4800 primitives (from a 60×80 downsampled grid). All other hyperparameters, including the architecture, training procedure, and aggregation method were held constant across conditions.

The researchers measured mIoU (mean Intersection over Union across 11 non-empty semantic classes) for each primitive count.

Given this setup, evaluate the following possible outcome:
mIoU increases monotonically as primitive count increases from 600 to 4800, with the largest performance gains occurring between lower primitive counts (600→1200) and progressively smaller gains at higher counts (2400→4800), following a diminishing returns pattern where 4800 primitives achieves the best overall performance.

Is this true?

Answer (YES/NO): NO